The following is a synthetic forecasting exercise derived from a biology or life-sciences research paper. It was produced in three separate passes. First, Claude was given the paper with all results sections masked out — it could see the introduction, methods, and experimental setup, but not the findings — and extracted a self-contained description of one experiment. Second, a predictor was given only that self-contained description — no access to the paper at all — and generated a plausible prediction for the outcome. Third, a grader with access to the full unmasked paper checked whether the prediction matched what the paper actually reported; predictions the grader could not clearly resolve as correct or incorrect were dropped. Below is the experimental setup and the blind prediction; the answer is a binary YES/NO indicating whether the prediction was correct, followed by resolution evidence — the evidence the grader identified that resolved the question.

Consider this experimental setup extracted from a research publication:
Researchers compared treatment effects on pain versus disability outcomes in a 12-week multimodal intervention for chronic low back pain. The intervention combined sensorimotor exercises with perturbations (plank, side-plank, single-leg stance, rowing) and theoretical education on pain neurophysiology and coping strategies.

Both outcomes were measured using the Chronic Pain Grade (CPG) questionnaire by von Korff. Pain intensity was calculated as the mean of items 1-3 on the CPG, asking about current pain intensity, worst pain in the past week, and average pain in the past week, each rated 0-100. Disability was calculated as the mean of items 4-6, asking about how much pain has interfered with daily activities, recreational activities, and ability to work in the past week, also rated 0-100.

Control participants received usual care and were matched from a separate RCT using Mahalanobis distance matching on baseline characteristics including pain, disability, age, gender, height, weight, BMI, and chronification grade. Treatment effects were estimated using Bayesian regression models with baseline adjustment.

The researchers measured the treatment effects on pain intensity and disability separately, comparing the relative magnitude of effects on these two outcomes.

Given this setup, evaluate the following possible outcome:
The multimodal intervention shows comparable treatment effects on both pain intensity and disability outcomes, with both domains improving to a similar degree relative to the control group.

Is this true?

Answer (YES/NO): YES